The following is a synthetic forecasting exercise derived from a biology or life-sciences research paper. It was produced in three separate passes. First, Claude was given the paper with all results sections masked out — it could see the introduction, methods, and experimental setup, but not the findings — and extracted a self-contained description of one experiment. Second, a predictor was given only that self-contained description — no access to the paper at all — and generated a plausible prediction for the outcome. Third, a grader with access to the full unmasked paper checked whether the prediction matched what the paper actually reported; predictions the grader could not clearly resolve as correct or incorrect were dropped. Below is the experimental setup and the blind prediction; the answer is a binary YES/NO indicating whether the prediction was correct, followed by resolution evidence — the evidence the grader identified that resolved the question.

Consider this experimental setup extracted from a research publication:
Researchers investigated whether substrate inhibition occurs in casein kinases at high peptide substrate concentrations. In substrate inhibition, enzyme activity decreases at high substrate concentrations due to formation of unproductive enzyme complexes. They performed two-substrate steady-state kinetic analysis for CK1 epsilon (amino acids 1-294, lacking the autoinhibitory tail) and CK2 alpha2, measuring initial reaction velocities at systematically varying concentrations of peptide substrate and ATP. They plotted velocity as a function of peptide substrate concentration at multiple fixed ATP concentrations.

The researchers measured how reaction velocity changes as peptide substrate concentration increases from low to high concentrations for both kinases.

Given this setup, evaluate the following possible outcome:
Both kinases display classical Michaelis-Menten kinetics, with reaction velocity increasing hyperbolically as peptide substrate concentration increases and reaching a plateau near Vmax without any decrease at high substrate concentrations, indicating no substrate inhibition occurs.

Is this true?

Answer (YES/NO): NO